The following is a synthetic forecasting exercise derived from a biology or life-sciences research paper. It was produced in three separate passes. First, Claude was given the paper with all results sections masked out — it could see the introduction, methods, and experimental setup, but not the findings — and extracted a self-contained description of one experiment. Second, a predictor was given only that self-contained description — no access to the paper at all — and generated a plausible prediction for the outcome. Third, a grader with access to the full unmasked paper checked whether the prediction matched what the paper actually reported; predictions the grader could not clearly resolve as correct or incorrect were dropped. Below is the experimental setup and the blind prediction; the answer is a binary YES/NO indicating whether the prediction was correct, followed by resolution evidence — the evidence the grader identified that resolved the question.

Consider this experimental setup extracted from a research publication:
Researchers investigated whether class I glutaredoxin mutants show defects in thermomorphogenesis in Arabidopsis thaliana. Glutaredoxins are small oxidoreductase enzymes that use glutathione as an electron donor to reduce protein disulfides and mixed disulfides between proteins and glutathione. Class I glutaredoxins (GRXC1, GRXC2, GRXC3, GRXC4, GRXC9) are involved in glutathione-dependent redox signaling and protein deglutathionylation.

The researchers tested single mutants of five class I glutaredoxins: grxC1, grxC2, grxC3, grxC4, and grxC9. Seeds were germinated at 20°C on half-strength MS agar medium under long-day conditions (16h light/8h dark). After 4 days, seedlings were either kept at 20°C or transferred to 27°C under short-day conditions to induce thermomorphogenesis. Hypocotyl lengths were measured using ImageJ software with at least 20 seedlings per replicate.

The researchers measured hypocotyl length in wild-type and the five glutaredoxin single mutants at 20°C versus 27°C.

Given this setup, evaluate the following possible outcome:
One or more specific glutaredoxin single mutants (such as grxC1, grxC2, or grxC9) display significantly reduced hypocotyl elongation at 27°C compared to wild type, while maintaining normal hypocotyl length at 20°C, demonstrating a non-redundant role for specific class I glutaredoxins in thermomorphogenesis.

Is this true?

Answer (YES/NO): NO